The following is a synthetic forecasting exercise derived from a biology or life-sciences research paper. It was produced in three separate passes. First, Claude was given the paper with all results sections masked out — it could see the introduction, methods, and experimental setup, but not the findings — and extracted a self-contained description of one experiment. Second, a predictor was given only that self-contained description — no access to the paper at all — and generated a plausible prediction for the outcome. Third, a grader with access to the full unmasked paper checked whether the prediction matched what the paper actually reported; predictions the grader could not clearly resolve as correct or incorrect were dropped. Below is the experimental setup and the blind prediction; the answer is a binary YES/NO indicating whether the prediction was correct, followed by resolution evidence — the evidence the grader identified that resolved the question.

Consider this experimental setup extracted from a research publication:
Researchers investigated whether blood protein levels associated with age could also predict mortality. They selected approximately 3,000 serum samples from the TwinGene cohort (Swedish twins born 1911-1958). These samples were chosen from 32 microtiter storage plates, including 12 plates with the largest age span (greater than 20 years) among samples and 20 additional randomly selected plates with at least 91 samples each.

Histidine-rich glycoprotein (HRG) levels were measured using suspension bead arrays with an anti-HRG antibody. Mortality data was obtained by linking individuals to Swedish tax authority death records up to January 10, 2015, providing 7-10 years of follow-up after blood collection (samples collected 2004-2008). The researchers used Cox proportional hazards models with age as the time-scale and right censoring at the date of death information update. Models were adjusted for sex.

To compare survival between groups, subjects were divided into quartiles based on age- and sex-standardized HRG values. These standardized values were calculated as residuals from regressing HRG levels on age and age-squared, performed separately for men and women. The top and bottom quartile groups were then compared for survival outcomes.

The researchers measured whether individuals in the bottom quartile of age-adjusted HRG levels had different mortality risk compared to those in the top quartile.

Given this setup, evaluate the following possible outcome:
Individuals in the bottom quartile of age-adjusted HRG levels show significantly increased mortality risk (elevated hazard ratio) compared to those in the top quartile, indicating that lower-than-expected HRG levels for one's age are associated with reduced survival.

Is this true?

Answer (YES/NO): NO